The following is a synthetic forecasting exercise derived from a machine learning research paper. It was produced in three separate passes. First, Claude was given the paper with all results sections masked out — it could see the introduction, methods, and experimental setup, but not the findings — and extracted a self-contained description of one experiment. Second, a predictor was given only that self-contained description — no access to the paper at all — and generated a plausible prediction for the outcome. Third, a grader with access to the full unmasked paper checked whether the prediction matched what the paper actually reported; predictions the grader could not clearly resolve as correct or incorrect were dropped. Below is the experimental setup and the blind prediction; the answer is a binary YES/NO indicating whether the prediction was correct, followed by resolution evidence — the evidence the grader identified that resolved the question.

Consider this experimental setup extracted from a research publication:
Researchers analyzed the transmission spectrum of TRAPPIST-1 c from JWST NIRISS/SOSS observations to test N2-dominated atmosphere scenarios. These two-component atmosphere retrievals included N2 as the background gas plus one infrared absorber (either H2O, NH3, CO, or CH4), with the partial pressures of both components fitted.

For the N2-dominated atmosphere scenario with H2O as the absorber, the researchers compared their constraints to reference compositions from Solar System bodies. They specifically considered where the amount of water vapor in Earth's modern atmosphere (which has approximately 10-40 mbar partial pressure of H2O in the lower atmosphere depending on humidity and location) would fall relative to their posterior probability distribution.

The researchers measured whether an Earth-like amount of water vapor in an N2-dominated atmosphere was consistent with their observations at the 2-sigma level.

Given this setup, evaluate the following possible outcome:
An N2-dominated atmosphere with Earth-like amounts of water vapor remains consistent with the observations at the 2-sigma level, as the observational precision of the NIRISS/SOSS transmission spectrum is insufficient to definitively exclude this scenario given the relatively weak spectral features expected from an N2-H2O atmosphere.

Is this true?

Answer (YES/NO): NO